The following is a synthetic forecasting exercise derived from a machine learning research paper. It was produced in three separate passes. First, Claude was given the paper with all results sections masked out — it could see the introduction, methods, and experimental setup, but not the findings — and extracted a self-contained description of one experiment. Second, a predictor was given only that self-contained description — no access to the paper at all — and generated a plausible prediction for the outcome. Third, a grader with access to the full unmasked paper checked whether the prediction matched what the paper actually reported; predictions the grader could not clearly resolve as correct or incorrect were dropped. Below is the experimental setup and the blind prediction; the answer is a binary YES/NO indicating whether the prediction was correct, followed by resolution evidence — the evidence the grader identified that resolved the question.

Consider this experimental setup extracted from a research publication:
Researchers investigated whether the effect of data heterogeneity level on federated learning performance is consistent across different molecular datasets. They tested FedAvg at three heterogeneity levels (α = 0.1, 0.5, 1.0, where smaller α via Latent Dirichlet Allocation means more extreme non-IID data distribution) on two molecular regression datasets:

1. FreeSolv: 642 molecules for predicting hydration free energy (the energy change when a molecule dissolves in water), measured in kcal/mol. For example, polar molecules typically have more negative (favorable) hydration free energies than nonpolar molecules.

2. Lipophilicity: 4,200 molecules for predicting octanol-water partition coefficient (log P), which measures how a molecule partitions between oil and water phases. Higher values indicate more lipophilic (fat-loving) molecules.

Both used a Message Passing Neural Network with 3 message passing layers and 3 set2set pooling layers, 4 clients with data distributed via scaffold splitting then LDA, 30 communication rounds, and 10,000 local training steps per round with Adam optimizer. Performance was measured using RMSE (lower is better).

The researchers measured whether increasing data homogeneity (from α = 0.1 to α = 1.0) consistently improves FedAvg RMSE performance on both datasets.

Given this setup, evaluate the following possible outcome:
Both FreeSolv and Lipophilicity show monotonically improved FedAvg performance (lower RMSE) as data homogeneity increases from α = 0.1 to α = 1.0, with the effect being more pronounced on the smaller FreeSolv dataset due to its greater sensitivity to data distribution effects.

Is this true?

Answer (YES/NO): NO